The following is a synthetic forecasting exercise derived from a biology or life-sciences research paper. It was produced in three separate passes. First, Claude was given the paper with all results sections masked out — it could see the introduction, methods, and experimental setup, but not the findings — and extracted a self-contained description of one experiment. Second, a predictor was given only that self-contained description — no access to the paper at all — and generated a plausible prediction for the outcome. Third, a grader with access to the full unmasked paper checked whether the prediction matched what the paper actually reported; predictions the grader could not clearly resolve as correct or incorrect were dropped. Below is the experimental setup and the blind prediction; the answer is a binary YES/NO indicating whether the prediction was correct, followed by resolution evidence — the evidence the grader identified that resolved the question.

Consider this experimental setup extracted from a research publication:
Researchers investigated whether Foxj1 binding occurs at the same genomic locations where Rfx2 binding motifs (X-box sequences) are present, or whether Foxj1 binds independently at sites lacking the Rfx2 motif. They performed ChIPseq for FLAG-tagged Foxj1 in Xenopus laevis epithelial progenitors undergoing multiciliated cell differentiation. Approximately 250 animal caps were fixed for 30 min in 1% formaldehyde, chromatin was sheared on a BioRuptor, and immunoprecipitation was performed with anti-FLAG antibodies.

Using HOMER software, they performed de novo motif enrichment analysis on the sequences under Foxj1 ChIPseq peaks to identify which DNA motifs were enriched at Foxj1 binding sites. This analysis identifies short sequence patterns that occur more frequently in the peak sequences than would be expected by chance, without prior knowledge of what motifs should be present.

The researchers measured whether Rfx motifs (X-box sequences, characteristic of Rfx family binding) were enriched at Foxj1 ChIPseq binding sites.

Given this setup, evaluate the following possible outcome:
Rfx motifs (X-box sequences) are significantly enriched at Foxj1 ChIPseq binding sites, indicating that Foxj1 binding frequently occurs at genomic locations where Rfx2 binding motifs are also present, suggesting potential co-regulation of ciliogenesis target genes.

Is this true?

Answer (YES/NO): YES